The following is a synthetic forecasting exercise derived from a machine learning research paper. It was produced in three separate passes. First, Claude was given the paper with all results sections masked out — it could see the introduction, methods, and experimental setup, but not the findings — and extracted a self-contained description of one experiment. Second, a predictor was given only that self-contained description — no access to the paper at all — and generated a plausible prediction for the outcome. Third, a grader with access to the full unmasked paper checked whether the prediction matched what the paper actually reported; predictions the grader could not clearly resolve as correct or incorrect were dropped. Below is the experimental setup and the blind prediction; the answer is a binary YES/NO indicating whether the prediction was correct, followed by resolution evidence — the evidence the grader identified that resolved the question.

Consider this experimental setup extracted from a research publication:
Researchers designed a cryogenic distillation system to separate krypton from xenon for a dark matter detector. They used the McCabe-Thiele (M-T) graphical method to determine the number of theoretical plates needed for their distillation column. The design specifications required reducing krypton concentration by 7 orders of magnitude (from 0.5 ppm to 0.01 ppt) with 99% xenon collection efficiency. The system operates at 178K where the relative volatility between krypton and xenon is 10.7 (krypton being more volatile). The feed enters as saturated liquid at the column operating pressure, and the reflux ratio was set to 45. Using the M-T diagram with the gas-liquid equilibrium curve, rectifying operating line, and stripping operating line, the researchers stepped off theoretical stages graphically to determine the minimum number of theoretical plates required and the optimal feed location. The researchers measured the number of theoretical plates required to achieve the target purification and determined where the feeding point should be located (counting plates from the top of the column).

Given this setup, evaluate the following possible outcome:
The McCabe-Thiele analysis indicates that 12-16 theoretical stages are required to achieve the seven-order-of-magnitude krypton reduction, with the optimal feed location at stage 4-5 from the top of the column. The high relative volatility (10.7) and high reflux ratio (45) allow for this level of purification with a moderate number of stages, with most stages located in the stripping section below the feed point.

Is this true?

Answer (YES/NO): NO